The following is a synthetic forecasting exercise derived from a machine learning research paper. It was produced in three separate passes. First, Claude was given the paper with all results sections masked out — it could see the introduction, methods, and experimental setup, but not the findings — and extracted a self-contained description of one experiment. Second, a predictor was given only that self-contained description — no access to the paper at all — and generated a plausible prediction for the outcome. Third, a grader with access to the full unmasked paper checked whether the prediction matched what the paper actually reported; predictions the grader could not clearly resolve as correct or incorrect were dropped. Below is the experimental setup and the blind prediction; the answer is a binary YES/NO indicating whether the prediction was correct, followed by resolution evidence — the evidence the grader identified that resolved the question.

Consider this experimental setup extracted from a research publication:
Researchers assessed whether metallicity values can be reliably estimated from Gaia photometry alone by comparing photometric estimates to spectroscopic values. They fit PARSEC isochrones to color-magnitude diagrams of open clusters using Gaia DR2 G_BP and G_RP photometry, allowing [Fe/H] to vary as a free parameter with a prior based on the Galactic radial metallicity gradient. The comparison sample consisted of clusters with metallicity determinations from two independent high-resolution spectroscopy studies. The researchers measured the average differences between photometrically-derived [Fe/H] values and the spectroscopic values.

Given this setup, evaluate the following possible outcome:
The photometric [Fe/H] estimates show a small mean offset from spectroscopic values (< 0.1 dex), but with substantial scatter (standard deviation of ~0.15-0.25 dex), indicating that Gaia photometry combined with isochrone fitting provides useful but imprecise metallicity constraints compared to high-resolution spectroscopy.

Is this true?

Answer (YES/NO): YES